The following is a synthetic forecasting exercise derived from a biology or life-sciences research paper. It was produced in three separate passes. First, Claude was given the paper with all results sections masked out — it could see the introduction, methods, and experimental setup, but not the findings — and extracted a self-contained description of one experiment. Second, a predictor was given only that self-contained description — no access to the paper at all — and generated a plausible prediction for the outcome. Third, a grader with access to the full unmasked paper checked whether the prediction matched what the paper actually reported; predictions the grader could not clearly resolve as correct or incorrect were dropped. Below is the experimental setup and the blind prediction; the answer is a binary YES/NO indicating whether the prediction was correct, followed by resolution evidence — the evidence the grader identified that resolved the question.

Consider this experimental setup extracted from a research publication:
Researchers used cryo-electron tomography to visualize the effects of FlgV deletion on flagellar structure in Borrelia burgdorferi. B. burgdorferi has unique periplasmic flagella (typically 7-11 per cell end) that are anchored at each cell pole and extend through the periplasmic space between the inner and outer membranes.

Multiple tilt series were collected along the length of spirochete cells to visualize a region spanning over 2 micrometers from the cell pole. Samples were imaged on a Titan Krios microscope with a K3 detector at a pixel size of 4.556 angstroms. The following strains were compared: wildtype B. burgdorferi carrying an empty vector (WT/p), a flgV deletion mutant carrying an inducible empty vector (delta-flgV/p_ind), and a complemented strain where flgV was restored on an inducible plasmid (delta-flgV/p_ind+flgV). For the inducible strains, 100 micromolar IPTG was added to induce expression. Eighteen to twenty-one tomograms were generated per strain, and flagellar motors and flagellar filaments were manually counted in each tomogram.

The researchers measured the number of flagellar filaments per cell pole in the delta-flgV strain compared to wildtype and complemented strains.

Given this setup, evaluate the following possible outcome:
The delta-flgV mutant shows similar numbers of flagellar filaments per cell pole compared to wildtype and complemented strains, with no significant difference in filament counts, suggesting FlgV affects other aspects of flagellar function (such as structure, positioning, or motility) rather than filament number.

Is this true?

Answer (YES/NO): NO